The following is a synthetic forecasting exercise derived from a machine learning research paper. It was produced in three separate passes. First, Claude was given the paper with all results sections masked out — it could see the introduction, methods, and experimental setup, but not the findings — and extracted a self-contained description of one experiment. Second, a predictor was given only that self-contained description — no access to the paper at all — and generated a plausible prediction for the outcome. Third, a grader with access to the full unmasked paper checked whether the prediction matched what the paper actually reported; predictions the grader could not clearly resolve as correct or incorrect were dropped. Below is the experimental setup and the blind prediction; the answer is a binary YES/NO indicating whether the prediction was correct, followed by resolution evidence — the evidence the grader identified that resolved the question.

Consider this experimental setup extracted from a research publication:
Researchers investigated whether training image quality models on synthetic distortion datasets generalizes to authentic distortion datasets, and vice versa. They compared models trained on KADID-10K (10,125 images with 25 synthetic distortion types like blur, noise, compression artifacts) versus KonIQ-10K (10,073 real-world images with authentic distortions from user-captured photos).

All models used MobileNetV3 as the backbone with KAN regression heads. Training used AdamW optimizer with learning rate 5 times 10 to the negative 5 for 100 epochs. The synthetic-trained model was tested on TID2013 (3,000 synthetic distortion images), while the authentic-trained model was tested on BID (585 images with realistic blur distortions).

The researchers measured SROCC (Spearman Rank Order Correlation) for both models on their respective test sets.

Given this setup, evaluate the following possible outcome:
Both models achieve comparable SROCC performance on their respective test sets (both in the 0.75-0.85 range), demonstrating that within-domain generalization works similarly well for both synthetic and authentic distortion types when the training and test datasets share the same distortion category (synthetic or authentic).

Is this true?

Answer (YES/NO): NO